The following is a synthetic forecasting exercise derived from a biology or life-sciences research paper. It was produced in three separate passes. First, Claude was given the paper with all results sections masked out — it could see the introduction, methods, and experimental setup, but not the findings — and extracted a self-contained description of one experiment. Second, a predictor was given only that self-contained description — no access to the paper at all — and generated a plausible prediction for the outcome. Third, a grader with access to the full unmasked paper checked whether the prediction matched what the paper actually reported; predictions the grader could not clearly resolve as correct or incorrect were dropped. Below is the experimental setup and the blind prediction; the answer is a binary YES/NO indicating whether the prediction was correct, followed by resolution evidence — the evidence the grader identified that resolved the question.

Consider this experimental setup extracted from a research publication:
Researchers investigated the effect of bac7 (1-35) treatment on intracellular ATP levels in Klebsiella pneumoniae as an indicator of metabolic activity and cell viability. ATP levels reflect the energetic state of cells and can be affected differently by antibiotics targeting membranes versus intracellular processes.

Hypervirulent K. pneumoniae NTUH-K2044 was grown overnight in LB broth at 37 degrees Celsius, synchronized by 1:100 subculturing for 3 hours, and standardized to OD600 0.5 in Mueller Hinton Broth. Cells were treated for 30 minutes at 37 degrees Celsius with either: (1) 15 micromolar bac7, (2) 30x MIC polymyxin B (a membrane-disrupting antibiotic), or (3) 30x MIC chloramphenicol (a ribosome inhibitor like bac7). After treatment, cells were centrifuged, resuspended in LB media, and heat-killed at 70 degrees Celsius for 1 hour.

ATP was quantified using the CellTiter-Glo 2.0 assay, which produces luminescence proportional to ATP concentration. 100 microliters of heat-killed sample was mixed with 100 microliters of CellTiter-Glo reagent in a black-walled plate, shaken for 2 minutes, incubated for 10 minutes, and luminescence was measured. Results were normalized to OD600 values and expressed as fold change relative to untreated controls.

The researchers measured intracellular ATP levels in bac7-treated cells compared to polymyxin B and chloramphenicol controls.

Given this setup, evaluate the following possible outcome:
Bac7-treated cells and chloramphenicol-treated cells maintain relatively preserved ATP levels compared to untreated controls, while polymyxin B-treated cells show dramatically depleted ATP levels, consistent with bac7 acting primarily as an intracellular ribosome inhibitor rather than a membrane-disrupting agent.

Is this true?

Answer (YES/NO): NO